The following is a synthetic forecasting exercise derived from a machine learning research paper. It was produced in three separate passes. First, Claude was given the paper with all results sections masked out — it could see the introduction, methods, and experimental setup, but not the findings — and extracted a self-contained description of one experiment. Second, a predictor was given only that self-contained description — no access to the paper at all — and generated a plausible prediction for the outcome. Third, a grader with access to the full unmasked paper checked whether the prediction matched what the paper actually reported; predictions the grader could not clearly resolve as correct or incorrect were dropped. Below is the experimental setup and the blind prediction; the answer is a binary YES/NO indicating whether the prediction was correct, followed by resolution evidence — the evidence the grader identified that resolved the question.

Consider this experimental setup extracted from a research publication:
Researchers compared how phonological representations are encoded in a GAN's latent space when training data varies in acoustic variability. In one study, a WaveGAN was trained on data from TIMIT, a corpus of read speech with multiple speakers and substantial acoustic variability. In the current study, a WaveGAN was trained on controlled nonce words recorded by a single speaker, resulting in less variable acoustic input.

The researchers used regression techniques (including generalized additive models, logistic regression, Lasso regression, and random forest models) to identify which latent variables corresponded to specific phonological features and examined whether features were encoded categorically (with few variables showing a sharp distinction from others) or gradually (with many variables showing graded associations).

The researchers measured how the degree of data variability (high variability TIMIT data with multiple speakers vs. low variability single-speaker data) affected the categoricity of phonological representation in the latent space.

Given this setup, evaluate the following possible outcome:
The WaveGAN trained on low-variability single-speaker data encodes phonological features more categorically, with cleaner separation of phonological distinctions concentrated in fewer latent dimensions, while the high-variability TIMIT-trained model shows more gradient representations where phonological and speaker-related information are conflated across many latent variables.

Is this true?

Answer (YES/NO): YES